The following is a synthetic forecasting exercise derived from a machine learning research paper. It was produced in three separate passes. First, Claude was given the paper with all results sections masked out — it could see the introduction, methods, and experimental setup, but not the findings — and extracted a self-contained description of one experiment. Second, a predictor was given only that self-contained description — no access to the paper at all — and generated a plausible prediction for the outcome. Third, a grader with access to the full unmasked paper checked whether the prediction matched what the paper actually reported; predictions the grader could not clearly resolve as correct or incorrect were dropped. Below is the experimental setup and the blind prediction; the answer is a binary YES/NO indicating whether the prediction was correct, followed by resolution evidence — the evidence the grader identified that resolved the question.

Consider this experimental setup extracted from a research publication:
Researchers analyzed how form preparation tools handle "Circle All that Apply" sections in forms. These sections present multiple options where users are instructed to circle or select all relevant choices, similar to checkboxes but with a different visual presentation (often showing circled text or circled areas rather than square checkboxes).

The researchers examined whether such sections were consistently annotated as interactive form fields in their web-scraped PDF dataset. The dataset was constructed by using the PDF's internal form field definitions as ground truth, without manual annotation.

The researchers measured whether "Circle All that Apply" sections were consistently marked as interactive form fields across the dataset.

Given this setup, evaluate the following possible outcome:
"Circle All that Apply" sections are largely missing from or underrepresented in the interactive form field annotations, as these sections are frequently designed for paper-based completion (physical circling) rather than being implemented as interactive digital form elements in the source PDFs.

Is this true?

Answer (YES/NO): YES